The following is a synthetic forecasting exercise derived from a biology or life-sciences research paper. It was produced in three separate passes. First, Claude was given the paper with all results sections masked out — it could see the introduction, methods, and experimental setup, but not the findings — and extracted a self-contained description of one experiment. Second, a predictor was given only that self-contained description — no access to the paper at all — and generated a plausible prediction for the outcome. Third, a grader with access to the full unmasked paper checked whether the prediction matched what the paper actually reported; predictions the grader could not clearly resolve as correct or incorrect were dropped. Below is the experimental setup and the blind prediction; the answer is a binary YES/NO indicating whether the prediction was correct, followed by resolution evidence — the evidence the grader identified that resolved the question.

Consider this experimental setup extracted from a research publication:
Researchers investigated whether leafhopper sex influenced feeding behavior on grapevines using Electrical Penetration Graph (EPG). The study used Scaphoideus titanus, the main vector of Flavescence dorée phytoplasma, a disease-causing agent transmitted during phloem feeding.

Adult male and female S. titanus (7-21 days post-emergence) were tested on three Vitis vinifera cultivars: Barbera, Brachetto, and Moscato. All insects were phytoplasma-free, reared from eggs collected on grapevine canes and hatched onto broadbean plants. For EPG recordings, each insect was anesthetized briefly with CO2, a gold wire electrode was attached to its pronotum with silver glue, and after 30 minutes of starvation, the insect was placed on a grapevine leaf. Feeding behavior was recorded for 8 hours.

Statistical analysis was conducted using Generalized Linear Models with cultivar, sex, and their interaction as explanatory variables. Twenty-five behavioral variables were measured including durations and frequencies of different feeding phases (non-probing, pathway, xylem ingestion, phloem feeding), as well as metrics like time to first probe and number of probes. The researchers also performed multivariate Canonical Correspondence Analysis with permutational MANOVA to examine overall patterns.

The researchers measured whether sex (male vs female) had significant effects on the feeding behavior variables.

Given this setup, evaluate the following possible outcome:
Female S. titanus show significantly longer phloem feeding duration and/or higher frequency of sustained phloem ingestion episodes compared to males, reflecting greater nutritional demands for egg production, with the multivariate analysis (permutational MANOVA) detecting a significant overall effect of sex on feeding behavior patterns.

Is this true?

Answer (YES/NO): NO